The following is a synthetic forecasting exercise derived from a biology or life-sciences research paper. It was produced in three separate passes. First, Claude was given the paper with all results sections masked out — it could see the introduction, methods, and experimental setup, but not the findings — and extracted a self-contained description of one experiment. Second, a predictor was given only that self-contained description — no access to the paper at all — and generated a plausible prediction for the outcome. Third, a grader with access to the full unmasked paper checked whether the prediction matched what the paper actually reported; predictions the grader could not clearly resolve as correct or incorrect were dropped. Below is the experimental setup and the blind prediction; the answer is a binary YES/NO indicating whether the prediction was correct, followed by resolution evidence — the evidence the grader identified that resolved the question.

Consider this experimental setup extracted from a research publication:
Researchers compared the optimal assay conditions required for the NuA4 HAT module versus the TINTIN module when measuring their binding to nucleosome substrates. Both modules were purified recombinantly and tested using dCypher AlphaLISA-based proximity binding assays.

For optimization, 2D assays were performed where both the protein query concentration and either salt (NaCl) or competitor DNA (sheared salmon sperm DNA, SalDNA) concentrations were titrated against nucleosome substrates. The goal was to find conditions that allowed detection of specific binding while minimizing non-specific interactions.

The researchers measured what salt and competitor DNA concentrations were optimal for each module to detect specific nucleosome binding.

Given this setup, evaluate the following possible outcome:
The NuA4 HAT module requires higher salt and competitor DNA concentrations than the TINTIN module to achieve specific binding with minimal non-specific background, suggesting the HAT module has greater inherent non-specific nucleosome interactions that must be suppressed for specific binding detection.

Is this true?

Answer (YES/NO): NO